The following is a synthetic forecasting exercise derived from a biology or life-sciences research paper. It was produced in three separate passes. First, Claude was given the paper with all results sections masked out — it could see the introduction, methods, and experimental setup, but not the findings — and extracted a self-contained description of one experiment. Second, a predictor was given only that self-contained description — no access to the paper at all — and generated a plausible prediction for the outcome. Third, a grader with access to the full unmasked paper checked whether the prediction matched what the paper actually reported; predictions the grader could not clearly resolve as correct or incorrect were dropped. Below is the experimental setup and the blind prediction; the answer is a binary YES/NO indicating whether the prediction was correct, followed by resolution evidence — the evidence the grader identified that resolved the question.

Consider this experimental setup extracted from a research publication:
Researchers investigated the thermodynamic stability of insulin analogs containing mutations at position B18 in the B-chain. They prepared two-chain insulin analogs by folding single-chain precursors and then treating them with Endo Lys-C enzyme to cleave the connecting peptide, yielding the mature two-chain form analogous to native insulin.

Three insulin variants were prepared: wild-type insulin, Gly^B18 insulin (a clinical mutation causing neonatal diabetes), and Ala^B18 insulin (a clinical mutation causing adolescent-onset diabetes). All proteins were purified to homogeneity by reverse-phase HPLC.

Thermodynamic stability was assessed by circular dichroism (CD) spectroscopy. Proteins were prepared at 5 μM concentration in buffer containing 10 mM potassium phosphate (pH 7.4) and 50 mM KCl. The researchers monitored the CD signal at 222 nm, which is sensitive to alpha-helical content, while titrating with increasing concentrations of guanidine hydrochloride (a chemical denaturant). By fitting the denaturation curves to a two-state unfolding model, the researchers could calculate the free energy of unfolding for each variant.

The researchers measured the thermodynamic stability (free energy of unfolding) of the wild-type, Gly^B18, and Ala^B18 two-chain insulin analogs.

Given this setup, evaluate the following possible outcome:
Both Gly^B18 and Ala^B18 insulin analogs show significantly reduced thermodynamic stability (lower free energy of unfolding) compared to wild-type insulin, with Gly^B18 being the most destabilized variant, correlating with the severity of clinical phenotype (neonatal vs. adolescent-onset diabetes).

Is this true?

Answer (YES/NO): YES